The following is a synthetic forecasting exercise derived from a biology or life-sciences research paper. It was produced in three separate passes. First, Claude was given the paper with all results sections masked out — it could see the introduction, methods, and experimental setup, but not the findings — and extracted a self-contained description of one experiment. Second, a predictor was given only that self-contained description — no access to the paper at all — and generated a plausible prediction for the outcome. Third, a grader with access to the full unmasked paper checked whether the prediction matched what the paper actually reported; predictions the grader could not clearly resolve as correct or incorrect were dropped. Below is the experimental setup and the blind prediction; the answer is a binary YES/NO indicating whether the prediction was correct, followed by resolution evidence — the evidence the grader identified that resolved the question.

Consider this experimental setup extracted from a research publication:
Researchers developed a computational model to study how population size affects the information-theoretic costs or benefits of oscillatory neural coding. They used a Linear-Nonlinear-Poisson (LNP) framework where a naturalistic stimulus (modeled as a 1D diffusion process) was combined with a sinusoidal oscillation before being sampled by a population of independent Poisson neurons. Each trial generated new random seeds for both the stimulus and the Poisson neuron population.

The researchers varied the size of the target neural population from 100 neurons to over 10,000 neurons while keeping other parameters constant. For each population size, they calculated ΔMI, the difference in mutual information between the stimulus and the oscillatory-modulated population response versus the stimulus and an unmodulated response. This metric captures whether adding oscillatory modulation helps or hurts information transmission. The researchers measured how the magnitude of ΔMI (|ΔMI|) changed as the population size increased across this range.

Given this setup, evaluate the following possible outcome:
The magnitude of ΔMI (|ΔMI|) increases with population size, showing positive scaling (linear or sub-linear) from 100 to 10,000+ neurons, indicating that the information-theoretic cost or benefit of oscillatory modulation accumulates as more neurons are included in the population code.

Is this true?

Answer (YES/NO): NO